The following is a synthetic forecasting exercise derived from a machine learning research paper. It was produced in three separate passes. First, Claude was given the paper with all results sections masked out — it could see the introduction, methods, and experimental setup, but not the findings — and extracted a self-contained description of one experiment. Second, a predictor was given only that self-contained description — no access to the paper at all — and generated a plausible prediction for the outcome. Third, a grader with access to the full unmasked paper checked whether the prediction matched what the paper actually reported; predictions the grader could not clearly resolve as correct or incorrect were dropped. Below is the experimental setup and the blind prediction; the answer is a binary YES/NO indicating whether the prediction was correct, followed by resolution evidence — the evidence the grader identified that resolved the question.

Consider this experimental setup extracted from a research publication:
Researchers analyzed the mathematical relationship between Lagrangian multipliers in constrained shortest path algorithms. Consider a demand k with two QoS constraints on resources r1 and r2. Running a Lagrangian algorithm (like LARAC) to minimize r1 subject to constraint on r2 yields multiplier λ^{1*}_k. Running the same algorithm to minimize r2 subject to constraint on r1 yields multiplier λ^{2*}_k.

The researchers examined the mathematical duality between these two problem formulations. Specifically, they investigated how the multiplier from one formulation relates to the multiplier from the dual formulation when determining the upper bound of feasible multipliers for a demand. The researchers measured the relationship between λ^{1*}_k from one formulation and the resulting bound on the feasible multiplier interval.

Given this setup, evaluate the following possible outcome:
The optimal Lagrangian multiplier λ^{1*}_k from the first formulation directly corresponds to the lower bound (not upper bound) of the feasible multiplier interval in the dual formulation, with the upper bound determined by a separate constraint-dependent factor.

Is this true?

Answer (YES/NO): NO